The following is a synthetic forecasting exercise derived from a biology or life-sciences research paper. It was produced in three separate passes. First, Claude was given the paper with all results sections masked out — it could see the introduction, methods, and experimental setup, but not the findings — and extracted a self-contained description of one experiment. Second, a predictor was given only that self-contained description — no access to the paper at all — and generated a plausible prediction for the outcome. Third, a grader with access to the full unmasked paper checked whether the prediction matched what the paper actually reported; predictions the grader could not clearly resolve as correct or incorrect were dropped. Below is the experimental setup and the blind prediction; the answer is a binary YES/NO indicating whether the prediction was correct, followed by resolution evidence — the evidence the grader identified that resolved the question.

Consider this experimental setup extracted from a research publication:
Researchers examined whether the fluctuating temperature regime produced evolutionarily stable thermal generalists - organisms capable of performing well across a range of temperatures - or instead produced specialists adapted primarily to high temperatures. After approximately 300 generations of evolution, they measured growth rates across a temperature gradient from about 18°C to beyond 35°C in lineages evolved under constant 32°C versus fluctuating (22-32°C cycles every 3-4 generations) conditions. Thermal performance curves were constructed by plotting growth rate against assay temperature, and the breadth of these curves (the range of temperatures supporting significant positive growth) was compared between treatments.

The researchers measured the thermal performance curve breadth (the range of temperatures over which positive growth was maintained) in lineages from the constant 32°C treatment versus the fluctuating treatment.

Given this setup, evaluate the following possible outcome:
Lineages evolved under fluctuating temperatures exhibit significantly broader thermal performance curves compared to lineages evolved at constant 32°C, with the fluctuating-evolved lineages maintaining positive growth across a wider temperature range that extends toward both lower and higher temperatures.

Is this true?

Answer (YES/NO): NO